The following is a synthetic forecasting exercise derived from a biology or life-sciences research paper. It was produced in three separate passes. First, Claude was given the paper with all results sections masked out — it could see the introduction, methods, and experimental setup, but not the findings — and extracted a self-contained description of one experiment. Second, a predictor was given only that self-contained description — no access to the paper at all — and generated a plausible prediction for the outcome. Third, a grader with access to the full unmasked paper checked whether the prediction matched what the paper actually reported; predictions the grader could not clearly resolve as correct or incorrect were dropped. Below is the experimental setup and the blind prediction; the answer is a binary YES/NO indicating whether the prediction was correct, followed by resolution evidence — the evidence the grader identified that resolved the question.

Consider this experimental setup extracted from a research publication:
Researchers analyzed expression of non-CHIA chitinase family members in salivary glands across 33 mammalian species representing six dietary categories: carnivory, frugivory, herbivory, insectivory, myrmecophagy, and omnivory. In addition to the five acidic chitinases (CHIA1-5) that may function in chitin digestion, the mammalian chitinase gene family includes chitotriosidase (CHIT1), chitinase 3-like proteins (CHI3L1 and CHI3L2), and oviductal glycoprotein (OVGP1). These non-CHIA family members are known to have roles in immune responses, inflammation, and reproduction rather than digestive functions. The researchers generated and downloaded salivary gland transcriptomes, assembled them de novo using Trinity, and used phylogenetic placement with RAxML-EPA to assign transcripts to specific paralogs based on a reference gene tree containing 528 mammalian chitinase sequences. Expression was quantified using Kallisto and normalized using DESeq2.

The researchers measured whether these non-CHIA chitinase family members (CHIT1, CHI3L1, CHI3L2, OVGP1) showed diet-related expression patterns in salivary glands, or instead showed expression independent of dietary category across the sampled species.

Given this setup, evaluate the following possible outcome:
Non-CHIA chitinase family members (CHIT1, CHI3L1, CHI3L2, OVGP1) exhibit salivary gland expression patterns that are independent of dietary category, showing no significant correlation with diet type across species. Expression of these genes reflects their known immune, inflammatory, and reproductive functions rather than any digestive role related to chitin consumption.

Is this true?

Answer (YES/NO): YES